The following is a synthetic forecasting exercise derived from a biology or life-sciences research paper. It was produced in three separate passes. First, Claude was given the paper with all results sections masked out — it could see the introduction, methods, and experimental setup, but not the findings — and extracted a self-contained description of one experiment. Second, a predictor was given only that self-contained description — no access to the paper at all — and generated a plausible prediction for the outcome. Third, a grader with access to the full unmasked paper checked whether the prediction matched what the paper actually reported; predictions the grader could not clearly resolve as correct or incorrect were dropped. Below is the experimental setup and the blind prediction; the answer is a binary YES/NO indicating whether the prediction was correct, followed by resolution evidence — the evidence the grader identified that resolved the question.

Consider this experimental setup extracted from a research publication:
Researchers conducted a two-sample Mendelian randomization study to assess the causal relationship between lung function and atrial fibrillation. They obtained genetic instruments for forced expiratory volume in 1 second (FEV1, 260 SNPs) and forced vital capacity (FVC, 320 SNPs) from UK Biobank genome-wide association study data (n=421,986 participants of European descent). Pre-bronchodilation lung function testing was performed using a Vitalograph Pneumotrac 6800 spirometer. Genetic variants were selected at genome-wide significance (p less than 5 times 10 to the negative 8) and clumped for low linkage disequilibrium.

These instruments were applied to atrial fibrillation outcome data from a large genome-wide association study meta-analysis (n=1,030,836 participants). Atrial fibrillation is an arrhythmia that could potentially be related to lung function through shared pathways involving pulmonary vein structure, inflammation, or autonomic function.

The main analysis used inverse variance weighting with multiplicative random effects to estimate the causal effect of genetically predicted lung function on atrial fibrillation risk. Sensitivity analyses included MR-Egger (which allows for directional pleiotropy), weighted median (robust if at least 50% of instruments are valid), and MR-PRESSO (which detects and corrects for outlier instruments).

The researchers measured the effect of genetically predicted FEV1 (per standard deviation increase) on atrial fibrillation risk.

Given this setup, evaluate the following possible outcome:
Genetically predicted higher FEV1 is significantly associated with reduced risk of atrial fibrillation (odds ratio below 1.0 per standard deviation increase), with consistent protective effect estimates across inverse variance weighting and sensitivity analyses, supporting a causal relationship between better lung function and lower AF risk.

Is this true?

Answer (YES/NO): NO